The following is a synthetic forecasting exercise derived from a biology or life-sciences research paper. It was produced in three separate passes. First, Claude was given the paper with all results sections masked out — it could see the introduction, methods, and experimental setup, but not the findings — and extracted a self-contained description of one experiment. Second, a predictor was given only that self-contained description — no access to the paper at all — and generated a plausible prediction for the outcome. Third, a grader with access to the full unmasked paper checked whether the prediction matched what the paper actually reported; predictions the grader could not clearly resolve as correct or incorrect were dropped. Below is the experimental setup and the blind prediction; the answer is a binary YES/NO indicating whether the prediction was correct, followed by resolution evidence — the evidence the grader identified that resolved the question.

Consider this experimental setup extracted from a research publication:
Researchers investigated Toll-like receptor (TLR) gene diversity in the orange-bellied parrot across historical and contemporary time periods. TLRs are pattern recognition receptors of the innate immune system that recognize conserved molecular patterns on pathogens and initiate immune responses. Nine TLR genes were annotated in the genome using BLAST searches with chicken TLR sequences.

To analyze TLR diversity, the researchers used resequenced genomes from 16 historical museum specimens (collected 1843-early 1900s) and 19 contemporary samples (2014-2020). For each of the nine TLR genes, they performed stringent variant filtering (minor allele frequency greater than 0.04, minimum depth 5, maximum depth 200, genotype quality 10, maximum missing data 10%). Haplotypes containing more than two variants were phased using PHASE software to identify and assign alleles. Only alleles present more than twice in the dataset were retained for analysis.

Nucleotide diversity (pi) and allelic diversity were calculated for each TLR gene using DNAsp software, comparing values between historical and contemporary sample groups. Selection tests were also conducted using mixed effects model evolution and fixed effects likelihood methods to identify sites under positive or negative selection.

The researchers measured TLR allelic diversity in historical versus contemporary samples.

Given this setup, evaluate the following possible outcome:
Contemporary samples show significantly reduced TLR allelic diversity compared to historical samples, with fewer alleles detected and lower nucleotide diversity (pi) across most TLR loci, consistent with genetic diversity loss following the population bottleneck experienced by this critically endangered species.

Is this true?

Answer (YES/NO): YES